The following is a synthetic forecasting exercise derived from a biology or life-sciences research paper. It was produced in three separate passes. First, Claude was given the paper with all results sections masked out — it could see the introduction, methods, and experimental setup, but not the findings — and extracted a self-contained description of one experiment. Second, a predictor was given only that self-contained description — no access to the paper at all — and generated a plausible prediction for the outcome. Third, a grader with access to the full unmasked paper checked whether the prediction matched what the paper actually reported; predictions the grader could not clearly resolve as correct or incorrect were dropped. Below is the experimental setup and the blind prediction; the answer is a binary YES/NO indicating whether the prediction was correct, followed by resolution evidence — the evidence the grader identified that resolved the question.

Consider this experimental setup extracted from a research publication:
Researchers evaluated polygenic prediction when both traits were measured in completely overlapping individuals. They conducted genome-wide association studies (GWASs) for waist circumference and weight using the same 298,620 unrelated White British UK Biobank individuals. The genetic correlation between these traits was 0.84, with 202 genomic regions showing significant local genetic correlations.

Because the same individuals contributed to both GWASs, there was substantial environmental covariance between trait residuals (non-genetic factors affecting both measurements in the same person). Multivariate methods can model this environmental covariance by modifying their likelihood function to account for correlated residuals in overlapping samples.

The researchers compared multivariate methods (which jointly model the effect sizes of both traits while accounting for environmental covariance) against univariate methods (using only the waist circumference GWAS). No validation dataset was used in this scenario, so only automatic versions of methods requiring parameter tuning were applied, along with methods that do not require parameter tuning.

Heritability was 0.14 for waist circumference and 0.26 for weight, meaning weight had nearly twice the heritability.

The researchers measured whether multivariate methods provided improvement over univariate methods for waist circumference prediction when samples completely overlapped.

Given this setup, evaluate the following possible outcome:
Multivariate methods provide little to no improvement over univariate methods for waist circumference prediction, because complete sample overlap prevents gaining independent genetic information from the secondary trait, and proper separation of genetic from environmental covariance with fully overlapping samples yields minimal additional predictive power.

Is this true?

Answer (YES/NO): YES